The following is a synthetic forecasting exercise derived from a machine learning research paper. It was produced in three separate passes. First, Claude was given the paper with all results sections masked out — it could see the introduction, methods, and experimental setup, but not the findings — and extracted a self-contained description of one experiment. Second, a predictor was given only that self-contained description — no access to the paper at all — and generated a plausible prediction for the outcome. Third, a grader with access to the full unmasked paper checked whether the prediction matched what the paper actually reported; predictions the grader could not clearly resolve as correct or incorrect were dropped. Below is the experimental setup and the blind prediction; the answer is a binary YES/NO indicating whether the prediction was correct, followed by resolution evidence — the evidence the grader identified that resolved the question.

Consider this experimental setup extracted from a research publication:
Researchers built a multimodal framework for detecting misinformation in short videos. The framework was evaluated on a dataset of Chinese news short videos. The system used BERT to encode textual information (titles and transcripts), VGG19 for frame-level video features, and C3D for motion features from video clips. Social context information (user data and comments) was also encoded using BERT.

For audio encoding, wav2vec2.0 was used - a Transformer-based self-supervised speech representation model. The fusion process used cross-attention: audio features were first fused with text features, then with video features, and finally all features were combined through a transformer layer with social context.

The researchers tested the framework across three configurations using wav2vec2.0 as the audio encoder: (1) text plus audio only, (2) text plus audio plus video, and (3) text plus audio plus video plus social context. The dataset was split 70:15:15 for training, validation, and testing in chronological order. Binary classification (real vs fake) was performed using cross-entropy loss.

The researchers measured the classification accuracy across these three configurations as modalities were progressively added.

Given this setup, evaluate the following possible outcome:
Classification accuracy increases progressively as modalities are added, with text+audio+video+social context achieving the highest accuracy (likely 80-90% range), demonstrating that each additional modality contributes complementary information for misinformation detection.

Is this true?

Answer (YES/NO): NO